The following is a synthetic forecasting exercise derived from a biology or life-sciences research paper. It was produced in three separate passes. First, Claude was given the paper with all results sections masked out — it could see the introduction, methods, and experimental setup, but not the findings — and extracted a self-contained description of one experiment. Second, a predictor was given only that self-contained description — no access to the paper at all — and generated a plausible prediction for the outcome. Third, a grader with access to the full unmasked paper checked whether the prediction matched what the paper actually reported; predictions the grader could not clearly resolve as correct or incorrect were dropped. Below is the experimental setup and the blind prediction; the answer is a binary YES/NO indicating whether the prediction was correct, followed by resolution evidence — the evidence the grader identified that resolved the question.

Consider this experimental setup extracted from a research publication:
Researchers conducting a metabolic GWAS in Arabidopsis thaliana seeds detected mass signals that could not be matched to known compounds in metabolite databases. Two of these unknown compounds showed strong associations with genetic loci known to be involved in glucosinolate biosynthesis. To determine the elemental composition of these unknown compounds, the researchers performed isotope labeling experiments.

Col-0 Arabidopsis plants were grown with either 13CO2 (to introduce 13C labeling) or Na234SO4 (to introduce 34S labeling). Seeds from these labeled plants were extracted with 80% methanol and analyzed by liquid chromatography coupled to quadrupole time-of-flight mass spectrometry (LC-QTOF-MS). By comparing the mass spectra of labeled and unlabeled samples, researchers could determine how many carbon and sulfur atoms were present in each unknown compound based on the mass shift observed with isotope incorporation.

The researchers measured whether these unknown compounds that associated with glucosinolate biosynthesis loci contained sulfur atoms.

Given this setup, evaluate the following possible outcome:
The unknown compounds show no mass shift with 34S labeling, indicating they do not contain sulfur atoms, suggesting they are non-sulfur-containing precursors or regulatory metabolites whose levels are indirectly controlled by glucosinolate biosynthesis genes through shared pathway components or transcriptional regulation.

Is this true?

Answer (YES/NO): NO